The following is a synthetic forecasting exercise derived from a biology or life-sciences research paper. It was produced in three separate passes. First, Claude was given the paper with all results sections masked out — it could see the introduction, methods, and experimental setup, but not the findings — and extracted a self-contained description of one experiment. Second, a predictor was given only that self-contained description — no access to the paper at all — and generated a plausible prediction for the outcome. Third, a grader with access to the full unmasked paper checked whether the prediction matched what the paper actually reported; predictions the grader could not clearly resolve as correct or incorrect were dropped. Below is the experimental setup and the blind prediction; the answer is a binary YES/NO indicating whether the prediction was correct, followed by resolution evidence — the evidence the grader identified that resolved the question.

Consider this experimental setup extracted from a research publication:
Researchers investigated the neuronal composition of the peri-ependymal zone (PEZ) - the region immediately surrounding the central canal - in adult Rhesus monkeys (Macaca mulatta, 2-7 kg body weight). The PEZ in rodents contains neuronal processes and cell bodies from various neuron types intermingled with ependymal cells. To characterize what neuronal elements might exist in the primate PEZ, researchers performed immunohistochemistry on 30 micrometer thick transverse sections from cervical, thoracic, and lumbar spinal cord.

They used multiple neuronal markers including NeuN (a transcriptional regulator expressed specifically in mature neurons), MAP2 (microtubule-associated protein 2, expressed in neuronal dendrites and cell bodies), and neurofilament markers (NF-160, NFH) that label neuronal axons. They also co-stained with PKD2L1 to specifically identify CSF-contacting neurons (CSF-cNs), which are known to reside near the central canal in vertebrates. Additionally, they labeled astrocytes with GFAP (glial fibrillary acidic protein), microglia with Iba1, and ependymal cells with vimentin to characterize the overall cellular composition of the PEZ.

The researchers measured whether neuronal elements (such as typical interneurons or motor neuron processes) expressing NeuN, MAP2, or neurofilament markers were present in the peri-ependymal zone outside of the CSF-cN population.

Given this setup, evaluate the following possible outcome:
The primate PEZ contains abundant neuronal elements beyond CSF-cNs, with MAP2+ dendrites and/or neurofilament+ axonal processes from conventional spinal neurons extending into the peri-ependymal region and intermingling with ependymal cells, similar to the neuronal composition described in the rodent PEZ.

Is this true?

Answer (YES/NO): NO